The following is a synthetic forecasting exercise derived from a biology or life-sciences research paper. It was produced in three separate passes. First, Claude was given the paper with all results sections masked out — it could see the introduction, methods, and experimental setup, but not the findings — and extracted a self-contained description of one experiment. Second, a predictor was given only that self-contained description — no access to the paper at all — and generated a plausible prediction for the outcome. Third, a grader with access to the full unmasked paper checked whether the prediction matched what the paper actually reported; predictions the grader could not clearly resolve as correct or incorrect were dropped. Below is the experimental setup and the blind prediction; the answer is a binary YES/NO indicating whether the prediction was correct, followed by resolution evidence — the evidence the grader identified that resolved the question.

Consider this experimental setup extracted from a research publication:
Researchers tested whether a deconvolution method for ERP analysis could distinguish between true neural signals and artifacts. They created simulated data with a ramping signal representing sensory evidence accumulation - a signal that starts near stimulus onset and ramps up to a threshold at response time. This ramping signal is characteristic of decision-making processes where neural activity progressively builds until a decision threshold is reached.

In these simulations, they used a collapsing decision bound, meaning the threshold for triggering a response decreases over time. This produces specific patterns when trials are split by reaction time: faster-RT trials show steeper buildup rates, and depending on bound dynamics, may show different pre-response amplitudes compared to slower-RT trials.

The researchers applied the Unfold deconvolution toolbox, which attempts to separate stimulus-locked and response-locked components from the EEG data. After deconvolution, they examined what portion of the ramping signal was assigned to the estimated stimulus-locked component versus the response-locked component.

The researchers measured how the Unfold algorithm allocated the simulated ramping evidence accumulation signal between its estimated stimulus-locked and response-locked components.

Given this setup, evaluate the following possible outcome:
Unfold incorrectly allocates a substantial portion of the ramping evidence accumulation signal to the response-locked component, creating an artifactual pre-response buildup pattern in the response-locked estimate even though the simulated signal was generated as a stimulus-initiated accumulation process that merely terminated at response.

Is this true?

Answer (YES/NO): YES